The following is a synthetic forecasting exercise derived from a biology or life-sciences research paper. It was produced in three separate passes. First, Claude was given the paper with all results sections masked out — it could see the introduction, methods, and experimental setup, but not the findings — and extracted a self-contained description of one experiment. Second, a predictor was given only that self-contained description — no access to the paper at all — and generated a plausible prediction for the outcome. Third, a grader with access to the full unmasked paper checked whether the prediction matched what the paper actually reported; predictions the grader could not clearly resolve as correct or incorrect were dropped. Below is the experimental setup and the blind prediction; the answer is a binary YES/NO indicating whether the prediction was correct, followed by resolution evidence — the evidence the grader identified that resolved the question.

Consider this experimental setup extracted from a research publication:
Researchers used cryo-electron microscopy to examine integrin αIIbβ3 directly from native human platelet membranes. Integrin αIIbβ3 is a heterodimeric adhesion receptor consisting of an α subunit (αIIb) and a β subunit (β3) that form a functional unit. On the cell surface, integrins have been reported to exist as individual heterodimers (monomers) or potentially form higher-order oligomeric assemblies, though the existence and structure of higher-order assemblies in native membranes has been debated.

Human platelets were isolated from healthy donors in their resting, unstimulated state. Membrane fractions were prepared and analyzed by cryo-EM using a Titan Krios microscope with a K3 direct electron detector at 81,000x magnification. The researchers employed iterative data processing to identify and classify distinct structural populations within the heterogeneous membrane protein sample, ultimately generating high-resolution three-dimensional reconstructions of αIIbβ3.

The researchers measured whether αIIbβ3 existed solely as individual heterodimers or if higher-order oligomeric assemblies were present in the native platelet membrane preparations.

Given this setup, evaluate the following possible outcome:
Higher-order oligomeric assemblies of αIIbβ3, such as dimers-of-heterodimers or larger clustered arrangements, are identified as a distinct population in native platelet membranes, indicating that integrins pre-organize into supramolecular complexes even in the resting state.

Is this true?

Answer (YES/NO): YES